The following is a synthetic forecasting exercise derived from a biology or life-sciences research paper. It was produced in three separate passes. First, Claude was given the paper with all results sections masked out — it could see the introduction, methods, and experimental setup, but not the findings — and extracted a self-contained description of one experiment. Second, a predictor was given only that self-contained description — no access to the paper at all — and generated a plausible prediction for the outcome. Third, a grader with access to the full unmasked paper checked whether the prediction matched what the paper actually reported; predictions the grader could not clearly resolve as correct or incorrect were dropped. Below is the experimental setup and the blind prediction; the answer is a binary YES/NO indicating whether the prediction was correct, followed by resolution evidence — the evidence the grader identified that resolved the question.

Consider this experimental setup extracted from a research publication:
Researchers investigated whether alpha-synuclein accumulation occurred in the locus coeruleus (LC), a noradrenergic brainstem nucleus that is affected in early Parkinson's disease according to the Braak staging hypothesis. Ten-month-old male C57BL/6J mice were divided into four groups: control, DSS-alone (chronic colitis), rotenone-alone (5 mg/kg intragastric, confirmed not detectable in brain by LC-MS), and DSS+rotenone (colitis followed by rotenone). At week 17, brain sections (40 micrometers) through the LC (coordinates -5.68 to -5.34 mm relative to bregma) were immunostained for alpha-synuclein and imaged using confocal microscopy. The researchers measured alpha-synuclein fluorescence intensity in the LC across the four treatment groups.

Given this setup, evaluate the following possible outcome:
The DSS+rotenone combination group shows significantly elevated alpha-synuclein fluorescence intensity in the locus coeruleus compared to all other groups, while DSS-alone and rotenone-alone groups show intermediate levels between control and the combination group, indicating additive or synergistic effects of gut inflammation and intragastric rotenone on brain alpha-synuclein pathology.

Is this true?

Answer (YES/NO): NO